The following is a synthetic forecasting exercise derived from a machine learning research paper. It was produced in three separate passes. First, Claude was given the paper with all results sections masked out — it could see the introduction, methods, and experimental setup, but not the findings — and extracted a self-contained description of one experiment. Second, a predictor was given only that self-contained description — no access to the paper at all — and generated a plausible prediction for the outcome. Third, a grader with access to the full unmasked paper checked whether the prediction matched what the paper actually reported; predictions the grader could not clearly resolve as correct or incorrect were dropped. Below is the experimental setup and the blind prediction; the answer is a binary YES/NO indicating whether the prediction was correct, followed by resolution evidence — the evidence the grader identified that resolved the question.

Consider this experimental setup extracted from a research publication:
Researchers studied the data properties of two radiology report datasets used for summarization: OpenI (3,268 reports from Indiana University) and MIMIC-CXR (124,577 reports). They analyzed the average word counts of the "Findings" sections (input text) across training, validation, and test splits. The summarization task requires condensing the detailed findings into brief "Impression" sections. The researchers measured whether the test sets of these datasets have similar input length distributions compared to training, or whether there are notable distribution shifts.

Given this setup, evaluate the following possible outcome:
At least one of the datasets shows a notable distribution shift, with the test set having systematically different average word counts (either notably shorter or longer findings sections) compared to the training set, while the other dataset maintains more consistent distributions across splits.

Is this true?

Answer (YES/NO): YES